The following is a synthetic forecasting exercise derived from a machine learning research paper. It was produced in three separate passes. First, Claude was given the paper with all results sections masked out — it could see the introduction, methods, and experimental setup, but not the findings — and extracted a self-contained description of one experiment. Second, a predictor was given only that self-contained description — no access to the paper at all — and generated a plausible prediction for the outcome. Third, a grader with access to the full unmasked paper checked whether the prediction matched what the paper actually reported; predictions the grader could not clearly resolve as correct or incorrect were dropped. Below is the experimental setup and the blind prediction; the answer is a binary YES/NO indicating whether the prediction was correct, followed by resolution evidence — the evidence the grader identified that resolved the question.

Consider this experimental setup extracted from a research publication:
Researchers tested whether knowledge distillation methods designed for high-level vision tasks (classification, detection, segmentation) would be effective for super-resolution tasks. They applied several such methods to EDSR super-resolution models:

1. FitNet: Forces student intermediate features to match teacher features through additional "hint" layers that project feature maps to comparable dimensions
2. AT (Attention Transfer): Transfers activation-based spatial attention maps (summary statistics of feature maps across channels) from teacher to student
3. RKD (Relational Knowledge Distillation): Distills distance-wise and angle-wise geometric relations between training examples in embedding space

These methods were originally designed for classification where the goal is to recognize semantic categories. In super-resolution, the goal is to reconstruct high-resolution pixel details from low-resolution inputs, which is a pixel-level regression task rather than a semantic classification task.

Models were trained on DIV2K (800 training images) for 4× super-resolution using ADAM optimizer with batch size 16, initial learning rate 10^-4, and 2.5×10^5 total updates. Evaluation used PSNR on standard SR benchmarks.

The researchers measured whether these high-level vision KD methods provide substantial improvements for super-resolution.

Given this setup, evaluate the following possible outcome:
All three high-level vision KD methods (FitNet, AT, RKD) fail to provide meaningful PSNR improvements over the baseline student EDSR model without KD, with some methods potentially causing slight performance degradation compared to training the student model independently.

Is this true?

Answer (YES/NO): YES